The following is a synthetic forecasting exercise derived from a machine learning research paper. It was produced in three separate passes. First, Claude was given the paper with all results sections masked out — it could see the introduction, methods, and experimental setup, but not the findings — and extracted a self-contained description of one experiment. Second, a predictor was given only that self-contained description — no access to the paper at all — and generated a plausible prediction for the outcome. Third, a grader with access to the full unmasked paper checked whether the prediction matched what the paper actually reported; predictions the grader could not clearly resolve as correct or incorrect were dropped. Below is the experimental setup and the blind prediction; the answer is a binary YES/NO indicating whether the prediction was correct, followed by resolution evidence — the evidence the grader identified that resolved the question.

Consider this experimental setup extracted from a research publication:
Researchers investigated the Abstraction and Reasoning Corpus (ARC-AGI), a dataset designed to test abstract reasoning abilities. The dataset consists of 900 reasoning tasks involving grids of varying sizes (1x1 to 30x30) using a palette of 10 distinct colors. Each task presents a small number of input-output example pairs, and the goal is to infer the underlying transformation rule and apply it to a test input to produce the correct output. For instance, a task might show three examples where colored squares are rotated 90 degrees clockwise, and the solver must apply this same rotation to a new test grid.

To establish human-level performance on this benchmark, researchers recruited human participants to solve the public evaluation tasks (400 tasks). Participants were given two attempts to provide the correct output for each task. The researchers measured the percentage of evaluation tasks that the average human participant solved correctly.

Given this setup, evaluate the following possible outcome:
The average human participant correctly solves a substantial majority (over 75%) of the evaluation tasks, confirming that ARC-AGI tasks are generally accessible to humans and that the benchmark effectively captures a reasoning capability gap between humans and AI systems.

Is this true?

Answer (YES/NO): NO